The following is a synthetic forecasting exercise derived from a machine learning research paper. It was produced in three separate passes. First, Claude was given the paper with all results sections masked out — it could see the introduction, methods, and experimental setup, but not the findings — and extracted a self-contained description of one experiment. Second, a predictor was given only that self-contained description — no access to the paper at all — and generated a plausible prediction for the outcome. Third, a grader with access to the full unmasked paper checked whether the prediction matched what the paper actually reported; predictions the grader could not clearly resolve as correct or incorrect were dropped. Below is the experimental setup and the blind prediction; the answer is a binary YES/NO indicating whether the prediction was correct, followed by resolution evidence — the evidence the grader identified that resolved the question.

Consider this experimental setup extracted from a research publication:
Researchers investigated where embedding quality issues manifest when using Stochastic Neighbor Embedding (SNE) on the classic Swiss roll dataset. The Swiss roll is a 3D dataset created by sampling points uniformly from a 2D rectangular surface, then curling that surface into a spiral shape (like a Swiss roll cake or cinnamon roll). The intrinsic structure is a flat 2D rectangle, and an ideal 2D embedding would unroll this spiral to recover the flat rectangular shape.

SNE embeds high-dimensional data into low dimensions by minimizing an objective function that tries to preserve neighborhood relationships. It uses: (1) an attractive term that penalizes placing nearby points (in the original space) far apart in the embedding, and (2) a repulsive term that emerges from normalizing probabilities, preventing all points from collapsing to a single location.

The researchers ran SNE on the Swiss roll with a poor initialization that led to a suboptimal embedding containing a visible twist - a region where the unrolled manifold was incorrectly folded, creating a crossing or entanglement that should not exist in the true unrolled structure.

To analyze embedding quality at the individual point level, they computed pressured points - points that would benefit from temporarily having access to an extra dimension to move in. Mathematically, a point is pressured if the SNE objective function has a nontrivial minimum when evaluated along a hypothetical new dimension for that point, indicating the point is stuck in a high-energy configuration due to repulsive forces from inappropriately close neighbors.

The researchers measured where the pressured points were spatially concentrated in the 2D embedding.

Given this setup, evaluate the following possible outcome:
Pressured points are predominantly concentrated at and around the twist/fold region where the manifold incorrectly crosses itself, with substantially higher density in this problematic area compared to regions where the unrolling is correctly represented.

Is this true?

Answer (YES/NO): NO